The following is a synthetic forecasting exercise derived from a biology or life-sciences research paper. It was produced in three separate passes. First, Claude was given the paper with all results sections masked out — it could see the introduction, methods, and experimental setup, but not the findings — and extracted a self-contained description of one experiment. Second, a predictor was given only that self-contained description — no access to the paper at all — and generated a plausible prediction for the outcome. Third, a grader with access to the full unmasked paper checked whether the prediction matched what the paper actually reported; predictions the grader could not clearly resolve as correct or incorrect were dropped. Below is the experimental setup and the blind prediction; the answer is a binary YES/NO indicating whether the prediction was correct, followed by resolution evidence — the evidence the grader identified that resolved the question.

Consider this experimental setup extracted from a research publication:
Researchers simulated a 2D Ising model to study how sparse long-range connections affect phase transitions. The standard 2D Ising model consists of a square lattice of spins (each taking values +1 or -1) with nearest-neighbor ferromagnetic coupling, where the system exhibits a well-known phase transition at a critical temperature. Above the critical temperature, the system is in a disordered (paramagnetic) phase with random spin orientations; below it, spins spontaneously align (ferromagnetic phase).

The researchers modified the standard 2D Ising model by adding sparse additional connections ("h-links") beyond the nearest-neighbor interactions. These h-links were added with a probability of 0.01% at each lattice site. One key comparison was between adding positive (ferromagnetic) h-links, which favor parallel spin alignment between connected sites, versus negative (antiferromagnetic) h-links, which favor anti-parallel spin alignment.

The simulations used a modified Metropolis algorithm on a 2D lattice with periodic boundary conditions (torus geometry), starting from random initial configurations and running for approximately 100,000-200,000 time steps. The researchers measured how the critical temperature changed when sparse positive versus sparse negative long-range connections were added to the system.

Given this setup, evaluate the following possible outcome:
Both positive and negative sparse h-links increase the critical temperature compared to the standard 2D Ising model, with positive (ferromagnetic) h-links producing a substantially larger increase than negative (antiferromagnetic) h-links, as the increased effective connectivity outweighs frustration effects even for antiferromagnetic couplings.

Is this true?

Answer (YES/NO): NO